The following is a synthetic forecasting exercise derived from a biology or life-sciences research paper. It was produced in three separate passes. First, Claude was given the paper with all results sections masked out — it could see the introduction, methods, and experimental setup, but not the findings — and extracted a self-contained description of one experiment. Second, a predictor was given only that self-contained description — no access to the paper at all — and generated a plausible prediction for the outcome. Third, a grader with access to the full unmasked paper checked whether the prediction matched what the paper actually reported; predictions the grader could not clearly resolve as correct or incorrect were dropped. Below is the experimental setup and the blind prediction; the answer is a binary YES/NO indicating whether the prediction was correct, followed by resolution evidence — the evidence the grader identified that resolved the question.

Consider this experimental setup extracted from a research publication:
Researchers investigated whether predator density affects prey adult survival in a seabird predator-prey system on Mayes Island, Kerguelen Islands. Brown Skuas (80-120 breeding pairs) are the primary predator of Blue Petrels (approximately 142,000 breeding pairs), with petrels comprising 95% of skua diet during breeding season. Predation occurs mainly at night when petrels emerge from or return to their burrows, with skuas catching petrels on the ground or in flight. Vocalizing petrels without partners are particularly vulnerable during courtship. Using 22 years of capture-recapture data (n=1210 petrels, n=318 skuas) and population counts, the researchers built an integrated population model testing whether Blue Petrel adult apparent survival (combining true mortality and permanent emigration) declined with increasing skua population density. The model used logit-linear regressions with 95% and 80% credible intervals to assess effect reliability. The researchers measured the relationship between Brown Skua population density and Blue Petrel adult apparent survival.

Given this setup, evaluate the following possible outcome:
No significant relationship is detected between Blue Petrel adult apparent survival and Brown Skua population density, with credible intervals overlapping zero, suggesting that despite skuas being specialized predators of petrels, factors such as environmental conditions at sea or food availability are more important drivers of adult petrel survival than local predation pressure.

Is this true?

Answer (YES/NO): YES